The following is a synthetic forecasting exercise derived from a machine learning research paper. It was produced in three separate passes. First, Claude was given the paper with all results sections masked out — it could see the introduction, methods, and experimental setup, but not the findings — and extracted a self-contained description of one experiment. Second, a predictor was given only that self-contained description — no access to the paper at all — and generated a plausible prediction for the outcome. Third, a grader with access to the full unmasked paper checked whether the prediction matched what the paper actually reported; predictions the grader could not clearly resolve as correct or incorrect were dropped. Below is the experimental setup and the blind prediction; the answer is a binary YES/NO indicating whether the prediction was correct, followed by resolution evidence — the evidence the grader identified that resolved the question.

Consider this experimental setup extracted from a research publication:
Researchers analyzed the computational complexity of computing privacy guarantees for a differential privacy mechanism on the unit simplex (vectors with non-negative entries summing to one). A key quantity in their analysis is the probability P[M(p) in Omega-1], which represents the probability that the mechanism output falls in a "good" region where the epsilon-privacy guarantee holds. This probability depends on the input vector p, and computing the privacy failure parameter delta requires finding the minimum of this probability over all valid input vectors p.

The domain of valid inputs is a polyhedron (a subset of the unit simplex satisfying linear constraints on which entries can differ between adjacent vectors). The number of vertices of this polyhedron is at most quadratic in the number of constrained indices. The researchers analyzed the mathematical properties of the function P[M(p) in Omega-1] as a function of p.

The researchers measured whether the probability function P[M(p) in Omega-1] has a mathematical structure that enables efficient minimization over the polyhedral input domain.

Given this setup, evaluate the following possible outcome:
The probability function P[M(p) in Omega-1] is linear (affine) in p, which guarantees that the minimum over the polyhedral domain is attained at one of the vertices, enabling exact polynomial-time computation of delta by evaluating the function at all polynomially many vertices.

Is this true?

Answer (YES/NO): NO